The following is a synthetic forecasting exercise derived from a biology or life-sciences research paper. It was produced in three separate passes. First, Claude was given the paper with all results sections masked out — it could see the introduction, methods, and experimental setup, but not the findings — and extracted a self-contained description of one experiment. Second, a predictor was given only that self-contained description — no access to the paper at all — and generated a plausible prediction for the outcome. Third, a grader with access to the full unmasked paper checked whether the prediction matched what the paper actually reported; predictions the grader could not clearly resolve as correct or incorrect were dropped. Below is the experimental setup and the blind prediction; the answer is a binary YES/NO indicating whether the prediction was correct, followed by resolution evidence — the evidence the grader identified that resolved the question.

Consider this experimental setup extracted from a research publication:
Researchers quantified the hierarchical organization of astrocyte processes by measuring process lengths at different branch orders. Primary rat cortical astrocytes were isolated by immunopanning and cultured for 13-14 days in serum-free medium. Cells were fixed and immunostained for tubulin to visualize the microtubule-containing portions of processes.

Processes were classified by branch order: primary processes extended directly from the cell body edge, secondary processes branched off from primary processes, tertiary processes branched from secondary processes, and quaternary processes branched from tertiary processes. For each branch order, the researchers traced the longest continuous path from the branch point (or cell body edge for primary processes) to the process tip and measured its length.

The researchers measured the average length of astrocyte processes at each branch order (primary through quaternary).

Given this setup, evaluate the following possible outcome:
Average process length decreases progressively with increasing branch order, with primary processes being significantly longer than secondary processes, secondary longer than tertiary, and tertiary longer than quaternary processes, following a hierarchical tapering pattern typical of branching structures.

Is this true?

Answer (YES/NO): YES